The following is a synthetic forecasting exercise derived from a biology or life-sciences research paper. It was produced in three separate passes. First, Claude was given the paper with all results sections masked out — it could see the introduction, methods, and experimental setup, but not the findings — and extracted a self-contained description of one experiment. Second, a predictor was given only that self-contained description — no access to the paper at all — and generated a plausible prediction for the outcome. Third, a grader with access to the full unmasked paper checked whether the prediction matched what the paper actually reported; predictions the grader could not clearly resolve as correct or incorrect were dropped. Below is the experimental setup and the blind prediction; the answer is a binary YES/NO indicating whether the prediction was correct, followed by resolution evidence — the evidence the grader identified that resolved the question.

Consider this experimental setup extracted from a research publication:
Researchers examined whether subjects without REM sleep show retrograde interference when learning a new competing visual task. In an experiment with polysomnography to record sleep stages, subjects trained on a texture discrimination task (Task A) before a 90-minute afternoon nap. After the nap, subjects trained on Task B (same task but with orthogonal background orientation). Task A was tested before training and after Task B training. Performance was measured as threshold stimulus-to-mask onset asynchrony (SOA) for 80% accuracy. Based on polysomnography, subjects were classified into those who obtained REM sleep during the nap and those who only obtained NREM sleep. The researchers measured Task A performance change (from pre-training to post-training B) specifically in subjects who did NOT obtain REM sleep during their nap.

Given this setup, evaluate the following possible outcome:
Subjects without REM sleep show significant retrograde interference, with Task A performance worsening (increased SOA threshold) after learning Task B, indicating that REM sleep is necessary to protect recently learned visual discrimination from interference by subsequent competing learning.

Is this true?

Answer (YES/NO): YES